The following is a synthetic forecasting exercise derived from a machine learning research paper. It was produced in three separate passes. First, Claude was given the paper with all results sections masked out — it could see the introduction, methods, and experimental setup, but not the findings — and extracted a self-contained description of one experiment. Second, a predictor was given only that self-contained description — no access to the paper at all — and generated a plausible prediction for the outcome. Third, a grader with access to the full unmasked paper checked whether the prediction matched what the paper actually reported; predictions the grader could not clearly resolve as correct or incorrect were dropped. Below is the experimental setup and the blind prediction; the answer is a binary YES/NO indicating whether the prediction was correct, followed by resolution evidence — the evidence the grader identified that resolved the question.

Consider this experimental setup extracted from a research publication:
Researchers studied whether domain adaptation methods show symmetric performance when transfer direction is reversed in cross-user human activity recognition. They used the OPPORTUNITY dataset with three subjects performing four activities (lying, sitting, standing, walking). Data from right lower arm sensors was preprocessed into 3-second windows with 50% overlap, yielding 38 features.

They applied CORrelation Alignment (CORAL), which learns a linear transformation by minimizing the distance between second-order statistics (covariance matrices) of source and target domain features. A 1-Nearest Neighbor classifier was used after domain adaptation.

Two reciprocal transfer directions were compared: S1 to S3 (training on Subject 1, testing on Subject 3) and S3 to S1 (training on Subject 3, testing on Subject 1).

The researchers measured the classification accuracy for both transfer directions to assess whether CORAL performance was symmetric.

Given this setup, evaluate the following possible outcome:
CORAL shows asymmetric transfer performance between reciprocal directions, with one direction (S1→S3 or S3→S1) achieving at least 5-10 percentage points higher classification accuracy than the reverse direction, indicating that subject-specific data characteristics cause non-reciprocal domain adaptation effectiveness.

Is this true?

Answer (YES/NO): YES